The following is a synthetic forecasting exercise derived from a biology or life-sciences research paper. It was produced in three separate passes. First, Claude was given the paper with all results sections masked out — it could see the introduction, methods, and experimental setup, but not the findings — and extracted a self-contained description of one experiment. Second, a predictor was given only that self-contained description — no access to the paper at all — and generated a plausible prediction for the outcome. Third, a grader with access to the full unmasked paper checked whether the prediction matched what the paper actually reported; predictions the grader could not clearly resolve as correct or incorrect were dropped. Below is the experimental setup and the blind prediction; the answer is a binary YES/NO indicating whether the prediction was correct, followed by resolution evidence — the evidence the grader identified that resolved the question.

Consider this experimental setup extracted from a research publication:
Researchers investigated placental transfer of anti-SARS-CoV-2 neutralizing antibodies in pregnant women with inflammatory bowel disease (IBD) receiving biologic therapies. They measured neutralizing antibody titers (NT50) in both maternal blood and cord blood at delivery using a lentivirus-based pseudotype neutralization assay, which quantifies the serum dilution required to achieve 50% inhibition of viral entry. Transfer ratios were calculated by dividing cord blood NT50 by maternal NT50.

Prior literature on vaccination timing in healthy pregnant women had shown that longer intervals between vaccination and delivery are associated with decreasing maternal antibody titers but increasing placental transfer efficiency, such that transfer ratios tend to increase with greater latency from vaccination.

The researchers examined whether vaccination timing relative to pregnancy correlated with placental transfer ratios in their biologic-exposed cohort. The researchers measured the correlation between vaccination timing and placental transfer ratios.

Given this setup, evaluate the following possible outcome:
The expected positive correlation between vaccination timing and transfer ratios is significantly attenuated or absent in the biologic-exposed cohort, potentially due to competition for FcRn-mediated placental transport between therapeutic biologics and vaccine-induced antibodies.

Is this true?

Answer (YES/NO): YES